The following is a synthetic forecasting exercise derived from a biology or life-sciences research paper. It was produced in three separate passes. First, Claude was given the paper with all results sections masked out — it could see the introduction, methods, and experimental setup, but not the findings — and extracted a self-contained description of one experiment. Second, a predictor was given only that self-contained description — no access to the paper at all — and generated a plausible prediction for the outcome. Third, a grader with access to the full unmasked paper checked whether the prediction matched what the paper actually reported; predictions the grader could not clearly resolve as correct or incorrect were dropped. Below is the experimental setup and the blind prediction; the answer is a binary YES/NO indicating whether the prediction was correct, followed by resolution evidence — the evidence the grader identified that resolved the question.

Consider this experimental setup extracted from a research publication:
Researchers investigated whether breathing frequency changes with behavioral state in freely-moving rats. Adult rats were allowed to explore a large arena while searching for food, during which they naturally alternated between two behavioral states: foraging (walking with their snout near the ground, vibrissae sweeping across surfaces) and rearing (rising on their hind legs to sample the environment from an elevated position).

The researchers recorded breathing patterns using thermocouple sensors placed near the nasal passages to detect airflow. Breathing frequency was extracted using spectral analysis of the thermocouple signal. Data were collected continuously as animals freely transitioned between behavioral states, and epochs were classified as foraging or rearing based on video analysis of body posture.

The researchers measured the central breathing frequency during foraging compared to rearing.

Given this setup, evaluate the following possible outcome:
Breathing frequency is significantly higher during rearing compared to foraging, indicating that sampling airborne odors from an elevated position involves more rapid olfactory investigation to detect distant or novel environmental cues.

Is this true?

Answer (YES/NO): NO